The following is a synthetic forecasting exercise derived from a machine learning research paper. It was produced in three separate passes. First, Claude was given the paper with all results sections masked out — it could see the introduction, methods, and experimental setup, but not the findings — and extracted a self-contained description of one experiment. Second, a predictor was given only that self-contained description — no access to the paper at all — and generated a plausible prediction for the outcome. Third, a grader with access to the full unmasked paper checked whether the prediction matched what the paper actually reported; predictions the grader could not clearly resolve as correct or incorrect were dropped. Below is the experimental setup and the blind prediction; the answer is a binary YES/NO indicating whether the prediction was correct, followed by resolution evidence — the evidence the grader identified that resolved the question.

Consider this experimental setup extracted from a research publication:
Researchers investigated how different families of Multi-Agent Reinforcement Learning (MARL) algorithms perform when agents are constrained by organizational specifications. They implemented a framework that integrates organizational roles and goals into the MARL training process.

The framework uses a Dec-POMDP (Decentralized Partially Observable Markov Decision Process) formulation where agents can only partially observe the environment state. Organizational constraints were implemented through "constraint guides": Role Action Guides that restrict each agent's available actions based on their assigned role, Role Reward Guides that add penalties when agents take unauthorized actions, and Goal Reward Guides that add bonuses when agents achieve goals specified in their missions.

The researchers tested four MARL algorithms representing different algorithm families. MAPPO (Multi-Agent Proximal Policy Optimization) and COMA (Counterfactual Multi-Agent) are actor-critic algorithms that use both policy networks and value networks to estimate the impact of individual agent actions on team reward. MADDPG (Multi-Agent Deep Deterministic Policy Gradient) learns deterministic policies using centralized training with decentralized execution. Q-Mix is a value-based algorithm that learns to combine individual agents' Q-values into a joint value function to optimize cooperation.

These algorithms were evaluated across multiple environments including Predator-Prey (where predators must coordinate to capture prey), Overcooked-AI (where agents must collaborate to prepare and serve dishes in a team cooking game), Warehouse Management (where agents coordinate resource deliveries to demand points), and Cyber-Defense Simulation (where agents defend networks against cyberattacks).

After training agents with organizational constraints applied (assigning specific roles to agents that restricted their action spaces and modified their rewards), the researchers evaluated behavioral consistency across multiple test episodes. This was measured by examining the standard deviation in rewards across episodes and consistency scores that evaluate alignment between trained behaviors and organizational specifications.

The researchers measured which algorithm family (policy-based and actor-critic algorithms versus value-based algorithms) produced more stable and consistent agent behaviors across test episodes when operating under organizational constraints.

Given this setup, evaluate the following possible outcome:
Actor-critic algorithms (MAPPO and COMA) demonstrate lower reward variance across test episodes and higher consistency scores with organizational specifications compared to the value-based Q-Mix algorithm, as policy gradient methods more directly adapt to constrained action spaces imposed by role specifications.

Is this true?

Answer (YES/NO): NO